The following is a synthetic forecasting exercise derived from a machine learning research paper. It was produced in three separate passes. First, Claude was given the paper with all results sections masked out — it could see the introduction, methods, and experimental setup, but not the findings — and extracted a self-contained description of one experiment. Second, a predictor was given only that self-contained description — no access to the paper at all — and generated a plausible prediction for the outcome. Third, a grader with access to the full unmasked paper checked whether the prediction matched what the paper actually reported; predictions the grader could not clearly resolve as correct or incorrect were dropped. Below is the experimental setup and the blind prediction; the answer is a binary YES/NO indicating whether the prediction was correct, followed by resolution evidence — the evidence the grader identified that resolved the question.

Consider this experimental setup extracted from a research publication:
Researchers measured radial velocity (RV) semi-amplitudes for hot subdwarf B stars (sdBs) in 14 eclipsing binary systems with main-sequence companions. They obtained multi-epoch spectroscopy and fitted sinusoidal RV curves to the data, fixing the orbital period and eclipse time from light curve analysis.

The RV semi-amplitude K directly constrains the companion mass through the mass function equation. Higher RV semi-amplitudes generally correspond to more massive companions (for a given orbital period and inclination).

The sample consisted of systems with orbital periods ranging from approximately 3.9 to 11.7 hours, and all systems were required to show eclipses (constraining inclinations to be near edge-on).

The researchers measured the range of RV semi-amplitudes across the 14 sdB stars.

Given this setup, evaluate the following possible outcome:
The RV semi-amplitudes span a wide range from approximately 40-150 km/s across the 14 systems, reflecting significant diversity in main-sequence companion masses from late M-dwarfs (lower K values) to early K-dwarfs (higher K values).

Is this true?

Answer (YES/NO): NO